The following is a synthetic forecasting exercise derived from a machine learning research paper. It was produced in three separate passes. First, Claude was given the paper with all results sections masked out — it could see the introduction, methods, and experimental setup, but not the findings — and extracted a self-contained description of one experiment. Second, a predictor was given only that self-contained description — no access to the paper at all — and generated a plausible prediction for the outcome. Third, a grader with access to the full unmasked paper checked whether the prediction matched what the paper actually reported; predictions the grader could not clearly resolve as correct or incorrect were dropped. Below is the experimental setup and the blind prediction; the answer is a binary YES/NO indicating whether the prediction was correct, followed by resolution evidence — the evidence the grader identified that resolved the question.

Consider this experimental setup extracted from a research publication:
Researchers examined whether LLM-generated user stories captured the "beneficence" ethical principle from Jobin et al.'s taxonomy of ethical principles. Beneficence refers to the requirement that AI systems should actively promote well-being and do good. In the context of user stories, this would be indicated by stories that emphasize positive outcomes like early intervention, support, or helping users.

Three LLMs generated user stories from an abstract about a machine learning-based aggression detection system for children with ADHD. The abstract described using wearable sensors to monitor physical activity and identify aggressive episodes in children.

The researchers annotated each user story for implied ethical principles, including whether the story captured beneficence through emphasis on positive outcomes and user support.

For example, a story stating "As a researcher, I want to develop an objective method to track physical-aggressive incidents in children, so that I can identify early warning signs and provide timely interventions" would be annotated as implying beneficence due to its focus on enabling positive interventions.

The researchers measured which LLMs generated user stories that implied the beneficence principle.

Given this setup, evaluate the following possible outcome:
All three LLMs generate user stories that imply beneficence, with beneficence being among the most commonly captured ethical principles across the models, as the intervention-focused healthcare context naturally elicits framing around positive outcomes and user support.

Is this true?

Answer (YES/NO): NO